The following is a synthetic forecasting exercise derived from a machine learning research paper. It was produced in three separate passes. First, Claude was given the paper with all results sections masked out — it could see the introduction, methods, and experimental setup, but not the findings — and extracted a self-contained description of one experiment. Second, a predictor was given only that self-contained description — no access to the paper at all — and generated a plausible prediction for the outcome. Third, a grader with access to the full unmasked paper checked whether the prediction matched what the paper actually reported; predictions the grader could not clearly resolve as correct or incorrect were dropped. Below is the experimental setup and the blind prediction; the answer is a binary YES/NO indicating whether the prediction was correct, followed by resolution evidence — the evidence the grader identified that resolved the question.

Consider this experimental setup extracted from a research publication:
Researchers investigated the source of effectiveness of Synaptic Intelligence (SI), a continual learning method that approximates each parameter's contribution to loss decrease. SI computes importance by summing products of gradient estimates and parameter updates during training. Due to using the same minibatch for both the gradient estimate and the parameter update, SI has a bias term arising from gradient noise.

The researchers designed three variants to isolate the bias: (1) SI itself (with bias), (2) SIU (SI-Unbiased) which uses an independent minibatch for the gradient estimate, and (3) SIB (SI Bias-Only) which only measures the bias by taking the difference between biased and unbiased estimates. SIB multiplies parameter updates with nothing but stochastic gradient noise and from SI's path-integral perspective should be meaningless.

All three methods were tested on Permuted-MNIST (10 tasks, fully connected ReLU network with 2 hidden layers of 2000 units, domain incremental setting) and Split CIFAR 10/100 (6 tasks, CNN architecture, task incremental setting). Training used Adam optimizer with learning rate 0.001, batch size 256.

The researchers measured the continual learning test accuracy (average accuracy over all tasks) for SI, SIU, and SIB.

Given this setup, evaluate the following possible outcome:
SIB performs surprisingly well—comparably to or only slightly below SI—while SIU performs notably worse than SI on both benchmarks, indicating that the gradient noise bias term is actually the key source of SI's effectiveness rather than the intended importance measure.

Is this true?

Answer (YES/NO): YES